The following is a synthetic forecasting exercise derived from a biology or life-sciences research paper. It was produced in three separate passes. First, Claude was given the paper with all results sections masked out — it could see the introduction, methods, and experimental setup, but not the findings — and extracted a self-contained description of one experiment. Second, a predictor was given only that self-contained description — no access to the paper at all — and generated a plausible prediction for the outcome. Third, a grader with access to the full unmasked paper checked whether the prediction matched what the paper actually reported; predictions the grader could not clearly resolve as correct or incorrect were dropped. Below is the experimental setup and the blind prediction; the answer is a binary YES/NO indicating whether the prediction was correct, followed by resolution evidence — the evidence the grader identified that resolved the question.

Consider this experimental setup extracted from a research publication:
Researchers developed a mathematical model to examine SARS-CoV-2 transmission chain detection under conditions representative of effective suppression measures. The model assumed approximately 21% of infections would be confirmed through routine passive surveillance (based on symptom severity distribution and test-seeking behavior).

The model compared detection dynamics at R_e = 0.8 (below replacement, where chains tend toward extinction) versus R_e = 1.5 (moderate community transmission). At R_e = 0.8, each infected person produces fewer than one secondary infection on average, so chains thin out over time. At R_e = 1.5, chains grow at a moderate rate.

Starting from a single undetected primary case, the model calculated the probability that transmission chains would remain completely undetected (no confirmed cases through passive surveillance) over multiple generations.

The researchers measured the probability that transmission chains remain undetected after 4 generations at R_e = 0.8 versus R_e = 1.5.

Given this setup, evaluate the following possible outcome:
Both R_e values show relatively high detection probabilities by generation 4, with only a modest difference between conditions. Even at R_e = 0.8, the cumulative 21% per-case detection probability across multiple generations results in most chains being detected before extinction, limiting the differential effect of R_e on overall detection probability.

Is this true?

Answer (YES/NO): NO